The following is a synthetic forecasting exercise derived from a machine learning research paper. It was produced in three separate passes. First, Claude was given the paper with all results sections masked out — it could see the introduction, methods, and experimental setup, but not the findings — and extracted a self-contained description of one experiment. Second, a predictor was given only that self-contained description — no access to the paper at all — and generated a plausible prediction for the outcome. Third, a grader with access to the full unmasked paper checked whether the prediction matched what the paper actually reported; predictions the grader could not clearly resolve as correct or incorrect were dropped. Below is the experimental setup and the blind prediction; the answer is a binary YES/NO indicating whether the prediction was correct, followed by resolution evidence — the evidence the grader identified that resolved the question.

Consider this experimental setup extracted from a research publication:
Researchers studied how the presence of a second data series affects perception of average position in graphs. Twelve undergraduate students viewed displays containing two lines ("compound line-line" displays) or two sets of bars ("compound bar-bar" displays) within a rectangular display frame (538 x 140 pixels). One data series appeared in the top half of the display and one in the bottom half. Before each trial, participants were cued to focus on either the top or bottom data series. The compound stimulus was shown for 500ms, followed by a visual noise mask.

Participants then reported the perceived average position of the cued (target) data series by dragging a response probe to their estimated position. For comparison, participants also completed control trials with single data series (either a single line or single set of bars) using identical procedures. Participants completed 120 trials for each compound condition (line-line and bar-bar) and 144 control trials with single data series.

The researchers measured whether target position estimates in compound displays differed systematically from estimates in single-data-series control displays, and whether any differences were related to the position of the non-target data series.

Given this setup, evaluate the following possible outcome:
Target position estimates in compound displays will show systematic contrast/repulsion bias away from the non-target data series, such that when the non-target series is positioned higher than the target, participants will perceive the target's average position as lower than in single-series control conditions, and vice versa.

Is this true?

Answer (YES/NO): NO